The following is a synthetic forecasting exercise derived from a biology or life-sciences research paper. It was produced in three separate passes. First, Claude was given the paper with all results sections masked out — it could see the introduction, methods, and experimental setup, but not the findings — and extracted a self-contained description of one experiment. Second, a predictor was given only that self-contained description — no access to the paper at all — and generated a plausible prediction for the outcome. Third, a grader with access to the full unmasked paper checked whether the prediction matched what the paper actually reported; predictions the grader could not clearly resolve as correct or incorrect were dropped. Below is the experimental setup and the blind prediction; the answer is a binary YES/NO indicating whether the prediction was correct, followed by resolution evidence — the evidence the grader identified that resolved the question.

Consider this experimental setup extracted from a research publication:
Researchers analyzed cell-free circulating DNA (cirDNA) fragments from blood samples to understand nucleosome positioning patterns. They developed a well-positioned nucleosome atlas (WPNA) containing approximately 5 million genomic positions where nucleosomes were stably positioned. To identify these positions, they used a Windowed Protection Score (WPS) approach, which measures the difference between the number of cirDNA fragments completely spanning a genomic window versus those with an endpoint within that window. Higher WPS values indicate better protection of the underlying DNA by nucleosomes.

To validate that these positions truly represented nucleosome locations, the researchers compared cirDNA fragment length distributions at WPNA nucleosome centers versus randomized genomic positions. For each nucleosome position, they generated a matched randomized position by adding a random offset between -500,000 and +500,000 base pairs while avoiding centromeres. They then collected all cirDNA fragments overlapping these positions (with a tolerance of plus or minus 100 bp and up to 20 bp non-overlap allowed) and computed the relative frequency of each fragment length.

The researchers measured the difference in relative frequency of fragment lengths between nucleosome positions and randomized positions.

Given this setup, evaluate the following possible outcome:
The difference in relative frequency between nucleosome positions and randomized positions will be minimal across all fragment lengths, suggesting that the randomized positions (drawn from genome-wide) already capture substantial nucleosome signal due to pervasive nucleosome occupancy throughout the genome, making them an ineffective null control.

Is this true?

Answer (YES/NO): NO